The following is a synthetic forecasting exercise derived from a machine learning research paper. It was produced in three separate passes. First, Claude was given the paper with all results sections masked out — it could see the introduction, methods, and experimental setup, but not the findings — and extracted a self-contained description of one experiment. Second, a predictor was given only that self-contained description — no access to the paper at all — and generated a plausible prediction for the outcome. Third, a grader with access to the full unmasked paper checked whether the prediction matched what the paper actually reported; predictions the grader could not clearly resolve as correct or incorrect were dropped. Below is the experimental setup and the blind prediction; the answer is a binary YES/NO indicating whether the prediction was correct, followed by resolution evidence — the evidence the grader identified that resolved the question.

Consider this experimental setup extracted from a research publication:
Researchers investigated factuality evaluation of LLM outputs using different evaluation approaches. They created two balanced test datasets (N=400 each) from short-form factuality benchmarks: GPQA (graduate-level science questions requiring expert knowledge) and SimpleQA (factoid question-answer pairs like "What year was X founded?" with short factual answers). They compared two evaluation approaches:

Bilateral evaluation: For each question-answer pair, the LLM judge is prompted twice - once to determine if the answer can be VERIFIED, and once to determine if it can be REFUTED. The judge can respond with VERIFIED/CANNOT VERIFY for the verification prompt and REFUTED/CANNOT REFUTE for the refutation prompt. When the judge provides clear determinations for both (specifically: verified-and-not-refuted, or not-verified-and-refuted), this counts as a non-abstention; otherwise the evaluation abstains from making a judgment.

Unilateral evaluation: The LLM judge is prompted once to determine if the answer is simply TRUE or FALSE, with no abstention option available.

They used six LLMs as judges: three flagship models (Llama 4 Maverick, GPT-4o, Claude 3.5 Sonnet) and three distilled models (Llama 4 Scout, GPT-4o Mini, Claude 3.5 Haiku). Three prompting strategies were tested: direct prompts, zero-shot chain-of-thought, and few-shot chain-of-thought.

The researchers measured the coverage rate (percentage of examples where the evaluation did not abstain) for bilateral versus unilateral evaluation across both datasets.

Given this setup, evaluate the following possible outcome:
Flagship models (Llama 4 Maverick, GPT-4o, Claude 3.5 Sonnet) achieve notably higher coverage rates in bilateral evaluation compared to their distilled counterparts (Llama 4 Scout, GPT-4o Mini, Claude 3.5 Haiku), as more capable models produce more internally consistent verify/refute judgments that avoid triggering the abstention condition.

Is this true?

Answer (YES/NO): YES